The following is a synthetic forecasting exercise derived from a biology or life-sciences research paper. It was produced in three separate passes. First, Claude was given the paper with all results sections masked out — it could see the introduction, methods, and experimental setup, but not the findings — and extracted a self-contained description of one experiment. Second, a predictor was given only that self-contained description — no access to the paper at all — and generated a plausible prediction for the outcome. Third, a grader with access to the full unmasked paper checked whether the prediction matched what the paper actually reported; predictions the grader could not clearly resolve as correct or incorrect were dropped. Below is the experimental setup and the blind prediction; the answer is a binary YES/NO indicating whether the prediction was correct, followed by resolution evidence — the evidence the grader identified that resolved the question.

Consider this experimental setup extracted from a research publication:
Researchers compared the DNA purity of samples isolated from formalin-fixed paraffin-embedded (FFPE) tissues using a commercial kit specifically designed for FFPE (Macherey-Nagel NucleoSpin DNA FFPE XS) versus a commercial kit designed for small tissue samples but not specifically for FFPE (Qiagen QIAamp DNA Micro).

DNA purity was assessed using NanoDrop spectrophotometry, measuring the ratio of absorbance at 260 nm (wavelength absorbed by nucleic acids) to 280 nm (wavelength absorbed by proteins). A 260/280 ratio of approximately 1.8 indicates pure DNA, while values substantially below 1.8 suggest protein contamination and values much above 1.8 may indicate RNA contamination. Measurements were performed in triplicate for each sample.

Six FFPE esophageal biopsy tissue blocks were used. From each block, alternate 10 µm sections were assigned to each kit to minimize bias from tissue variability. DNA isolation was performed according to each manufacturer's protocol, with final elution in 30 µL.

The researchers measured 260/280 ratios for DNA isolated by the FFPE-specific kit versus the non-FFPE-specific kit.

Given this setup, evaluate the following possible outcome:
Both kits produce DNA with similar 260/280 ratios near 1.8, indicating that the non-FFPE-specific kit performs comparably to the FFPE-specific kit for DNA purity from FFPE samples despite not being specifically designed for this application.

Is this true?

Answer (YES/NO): NO